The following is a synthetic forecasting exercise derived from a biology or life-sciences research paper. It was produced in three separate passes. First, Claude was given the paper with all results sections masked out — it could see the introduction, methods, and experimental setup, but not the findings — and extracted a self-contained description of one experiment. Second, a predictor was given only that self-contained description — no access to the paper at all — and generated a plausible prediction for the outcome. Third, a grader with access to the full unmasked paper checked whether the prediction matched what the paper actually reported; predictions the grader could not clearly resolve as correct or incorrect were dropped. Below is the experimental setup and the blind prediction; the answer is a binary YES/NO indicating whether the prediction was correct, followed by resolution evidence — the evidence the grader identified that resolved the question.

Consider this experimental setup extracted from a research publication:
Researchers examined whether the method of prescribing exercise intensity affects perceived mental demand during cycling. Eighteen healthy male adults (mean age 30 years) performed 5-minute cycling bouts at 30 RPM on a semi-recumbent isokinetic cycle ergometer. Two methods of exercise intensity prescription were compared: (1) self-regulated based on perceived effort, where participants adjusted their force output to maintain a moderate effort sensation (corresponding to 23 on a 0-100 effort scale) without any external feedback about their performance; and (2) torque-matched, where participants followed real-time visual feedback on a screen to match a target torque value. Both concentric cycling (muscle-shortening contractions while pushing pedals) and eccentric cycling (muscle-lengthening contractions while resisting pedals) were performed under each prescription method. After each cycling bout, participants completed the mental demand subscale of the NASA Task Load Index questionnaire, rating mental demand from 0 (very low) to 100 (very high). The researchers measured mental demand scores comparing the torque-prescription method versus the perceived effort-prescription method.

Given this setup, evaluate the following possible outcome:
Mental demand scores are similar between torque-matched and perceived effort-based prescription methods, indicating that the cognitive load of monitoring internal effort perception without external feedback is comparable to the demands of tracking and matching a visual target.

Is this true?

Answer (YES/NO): NO